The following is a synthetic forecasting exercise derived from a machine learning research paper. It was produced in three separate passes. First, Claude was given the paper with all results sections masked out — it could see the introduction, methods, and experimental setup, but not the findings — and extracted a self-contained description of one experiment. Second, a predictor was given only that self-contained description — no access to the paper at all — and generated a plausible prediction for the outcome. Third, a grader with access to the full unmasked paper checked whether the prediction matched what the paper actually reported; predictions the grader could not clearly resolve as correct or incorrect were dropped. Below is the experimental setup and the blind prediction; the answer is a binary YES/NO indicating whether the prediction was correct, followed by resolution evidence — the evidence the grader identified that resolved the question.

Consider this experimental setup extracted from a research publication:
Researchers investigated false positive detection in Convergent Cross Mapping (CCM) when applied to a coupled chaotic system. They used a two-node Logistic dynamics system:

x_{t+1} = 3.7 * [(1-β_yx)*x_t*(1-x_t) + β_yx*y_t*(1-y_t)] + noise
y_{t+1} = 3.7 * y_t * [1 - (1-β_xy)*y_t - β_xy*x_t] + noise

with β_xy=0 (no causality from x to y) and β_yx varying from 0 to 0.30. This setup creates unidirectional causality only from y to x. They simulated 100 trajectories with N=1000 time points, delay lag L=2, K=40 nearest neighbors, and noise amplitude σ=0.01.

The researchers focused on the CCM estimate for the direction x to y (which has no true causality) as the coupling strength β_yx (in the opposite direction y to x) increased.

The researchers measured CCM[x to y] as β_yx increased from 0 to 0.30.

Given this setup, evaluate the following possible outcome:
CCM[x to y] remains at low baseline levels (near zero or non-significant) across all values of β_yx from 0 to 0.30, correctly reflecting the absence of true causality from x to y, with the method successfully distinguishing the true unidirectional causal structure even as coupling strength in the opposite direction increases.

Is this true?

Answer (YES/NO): NO